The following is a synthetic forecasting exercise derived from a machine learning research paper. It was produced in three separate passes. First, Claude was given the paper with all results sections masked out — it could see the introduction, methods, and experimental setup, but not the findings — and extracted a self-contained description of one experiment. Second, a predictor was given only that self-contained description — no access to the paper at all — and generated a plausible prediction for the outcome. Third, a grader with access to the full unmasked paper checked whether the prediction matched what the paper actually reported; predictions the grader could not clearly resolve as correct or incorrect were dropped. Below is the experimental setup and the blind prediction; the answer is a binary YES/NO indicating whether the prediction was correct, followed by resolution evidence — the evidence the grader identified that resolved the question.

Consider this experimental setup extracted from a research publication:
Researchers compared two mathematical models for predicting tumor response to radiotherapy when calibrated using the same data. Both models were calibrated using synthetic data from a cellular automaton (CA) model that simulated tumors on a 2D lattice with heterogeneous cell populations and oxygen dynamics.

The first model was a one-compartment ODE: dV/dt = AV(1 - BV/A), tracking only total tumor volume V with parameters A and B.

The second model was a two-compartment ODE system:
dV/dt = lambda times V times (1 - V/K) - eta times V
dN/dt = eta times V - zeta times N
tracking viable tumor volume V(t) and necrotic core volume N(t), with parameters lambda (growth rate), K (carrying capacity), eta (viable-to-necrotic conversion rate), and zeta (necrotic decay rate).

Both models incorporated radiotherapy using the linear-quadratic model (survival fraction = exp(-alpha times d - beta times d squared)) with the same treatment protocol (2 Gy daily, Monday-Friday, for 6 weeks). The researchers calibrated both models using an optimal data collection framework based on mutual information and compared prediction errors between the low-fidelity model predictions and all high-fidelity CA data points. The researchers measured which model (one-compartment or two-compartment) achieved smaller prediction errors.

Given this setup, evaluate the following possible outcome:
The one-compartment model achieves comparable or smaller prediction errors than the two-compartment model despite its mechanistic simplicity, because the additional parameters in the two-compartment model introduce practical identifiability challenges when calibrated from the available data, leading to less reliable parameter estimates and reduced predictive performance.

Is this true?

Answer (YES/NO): NO